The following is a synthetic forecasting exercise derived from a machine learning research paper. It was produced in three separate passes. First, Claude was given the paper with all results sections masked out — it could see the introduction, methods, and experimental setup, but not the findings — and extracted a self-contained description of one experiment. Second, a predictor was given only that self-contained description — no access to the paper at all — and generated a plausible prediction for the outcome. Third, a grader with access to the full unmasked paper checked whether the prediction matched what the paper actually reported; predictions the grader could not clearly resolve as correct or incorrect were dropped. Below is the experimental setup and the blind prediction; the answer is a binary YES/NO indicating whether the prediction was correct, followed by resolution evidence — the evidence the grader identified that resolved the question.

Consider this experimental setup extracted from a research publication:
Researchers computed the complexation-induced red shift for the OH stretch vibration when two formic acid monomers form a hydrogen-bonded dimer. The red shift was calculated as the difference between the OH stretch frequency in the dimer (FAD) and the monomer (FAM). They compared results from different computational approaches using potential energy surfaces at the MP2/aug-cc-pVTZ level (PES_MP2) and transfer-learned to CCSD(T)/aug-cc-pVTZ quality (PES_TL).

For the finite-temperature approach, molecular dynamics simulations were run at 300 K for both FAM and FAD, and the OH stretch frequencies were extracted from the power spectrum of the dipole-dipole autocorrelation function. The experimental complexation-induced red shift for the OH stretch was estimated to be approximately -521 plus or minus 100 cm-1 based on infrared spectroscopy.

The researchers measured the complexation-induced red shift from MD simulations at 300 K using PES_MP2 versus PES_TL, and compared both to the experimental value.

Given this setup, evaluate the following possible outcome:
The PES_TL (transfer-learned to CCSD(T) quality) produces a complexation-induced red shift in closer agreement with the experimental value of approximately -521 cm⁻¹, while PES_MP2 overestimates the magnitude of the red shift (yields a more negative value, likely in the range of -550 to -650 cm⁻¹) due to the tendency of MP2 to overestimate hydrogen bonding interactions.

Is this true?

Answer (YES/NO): NO